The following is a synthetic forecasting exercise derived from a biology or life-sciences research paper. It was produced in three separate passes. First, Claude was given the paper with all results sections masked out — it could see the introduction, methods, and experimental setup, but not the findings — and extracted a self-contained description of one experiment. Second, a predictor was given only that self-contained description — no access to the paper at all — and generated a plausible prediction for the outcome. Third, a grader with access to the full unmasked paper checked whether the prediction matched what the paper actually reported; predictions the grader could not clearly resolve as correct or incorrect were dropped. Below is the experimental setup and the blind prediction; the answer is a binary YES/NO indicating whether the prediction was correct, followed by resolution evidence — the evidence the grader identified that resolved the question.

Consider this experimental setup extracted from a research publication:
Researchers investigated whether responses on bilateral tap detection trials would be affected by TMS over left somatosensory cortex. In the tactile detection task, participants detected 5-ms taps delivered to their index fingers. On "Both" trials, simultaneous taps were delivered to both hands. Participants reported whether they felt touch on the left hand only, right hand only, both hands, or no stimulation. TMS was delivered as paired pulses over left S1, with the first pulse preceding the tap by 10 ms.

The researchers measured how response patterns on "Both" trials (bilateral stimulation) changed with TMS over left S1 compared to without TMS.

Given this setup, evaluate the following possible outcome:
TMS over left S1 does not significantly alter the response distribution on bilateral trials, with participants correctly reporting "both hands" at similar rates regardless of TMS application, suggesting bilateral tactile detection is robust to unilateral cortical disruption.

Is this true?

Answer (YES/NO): NO